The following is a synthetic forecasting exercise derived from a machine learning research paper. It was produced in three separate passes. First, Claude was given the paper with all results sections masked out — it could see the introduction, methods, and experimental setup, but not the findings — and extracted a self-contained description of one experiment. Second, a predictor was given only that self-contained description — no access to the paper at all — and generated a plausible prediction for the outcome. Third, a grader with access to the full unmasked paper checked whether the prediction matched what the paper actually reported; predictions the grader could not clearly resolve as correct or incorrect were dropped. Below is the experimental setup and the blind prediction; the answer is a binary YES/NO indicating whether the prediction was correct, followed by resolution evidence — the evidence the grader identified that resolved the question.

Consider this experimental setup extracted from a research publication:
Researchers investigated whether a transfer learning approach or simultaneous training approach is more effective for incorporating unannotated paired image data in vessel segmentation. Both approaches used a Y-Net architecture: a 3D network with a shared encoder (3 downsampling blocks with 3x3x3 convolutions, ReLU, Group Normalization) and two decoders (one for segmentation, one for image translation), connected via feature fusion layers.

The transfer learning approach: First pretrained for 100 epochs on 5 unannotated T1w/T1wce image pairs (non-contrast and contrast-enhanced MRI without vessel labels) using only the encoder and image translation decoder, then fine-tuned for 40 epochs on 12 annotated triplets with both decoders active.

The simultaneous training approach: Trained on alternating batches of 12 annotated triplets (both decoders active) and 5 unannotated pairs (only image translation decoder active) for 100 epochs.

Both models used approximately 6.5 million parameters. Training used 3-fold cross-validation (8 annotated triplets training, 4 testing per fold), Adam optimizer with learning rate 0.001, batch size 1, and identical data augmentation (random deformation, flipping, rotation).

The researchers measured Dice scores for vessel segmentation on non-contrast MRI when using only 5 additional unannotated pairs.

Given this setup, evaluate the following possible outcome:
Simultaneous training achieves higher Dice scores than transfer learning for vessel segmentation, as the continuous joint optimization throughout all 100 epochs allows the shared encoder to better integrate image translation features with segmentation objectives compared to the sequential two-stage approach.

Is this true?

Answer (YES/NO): YES